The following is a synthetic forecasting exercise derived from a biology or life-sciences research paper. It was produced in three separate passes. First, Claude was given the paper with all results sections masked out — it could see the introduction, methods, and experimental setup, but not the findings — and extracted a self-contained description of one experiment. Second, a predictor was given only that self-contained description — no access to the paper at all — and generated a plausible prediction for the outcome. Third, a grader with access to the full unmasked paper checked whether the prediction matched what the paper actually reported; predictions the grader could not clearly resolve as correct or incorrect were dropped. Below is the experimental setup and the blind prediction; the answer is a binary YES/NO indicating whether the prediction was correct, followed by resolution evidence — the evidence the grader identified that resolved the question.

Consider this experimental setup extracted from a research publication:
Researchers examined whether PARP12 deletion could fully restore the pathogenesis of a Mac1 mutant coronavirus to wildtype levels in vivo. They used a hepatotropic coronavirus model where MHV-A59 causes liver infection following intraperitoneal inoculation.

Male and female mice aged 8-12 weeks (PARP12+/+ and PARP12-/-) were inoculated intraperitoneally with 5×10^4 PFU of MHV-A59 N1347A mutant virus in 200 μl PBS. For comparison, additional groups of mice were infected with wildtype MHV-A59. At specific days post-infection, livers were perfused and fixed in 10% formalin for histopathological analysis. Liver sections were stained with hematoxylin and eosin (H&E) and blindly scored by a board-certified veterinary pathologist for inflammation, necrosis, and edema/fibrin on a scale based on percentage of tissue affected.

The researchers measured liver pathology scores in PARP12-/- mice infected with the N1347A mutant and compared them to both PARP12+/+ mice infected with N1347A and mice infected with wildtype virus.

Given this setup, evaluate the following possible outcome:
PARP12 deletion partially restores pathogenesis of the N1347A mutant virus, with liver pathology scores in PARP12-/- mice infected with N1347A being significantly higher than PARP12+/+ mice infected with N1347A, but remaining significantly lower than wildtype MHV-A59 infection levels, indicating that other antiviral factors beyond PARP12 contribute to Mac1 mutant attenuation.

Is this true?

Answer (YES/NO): YES